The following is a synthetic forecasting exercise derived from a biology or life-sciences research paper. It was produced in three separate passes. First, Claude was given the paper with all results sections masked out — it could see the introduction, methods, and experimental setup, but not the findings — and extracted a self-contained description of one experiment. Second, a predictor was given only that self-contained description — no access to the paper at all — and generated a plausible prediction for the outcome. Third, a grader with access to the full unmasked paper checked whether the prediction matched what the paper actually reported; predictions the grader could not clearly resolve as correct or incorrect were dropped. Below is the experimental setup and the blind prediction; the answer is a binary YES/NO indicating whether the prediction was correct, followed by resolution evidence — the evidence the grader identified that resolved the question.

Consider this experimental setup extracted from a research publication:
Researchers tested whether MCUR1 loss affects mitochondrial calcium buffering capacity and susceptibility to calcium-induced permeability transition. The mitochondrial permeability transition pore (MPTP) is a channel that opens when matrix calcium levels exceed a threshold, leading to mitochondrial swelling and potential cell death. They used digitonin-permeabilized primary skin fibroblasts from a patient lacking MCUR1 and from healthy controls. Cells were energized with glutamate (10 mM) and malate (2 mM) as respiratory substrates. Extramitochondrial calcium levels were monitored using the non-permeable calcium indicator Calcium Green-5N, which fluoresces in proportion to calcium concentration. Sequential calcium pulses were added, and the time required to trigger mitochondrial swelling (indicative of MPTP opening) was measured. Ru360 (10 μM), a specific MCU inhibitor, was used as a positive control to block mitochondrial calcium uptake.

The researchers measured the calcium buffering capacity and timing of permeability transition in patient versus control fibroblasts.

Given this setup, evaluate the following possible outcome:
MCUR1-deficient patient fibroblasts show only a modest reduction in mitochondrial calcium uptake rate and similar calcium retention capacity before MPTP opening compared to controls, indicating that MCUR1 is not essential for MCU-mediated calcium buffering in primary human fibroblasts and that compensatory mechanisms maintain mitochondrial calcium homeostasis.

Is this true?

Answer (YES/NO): NO